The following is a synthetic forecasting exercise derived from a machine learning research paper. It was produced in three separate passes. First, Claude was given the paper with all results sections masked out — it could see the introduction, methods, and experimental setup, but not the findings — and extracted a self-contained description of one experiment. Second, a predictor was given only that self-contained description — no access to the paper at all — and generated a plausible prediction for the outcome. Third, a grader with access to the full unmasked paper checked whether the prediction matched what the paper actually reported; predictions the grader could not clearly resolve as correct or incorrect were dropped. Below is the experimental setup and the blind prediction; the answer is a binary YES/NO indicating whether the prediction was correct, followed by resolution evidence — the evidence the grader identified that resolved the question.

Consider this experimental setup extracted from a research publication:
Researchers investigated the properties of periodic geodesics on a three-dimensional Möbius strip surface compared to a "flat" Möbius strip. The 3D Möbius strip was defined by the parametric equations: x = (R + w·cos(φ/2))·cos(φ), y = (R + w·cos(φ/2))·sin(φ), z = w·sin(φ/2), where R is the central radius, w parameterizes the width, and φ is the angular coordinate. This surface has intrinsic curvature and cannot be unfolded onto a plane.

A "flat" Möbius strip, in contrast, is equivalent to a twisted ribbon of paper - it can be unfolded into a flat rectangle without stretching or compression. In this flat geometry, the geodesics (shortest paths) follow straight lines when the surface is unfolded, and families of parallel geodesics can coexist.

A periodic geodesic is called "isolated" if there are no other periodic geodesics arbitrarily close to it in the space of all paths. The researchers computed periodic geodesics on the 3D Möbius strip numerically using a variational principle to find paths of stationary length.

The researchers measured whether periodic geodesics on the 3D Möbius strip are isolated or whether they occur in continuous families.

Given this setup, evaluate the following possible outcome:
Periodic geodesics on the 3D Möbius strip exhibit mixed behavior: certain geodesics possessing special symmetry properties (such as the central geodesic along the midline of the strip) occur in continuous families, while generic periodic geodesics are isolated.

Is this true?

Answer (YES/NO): NO